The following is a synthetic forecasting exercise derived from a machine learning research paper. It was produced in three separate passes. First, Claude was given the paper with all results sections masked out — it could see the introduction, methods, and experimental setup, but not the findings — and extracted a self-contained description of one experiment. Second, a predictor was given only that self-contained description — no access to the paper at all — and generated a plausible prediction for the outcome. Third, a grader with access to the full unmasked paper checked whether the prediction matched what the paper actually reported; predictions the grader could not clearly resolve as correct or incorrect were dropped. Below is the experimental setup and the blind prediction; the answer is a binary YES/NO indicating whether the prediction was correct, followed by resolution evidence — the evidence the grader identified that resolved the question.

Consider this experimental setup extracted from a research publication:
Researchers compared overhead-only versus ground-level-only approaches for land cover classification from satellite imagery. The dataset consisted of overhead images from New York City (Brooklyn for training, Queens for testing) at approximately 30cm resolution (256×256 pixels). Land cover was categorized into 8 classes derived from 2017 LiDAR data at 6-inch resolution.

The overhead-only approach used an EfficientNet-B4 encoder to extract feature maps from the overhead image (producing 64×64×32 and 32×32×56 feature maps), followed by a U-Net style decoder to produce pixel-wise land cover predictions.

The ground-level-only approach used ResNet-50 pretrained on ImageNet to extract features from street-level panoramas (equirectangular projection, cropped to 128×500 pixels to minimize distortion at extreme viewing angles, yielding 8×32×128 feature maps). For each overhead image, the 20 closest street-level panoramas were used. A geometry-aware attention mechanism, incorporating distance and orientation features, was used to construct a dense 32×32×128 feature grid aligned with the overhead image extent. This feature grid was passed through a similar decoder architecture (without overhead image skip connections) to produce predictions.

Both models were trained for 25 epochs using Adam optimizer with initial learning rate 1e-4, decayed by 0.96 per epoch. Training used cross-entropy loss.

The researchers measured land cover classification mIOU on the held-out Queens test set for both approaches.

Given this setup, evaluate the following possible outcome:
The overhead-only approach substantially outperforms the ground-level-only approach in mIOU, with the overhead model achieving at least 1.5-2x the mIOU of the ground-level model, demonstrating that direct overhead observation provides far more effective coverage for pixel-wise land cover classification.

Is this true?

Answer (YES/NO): YES